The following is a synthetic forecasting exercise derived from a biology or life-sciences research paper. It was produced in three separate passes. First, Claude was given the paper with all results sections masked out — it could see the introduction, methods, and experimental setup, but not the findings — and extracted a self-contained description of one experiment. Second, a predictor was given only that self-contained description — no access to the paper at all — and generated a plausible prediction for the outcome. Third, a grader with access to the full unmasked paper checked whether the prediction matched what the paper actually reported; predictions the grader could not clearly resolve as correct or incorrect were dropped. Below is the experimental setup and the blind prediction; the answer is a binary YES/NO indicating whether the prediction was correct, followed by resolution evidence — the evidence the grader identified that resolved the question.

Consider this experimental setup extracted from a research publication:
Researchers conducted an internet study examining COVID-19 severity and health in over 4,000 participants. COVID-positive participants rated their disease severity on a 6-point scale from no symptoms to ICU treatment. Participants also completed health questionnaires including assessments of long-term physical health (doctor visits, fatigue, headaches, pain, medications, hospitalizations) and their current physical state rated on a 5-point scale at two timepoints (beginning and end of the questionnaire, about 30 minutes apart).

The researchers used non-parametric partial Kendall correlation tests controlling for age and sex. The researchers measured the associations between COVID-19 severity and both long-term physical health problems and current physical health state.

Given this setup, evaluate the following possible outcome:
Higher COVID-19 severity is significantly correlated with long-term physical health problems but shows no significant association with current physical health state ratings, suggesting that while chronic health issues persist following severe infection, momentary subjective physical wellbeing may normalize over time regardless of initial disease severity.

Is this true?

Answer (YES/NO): NO